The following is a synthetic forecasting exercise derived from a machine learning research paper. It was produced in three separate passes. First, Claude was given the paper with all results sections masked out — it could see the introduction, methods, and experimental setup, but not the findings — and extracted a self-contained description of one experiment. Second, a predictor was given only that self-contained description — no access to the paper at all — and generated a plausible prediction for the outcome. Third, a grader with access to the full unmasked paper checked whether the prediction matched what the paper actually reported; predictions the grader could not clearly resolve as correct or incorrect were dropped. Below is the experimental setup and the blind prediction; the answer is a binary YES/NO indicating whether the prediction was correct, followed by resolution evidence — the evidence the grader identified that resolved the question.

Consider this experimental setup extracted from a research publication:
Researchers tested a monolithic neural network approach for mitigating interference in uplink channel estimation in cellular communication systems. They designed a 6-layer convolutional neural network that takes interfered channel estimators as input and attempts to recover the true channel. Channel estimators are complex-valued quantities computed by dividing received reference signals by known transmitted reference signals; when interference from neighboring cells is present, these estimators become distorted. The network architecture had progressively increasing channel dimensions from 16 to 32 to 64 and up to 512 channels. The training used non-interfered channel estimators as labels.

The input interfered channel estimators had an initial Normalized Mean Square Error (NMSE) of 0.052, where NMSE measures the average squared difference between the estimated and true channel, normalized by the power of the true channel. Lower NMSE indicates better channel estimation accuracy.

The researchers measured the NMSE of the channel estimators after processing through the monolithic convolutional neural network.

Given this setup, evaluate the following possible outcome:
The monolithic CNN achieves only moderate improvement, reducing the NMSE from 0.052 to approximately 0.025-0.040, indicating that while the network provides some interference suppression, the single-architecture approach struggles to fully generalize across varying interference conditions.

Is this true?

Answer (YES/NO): NO